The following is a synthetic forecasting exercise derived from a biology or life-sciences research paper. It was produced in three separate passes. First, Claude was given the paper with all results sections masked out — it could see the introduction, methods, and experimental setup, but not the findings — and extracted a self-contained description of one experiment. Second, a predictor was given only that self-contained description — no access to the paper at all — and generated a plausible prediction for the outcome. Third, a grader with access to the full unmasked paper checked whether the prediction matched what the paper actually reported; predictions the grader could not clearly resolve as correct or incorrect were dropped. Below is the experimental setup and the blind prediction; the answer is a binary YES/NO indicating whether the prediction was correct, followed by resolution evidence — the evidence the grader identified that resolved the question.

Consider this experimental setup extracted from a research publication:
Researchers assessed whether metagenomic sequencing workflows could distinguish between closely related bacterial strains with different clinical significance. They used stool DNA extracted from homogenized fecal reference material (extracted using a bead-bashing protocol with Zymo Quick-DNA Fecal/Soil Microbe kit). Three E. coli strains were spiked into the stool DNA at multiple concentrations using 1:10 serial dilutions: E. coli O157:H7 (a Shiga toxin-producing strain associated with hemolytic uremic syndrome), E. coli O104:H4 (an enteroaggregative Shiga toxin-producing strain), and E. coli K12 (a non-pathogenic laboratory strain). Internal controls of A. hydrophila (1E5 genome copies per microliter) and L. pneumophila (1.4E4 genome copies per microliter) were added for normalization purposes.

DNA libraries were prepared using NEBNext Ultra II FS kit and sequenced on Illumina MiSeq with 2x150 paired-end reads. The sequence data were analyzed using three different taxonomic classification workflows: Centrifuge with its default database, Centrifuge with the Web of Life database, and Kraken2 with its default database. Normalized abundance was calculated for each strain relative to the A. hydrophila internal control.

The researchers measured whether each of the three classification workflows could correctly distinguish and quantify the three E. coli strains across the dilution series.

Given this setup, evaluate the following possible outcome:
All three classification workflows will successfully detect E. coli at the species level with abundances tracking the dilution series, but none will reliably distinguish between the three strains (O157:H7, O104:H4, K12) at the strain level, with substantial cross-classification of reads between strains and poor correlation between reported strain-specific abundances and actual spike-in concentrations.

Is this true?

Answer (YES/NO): NO